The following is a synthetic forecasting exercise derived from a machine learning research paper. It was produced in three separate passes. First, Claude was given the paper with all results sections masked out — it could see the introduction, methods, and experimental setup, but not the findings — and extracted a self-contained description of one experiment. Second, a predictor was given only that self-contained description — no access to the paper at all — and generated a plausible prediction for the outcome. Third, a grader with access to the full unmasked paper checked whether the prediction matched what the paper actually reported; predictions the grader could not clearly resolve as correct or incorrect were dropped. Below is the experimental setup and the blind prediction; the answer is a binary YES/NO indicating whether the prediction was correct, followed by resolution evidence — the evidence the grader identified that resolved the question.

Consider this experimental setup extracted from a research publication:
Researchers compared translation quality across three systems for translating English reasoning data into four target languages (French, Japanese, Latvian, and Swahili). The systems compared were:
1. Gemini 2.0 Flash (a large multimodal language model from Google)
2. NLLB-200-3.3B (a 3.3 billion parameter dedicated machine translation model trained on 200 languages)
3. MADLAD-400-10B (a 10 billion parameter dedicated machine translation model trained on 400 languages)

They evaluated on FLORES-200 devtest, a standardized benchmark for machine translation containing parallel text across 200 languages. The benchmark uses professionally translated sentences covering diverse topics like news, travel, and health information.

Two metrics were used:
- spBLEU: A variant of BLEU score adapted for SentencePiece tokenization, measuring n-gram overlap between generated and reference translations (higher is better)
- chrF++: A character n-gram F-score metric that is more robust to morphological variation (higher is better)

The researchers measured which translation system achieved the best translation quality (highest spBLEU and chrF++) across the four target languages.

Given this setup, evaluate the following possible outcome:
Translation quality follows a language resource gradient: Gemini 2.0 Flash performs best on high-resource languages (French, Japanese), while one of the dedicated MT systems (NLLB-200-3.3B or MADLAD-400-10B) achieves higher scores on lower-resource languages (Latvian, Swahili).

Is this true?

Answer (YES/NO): NO